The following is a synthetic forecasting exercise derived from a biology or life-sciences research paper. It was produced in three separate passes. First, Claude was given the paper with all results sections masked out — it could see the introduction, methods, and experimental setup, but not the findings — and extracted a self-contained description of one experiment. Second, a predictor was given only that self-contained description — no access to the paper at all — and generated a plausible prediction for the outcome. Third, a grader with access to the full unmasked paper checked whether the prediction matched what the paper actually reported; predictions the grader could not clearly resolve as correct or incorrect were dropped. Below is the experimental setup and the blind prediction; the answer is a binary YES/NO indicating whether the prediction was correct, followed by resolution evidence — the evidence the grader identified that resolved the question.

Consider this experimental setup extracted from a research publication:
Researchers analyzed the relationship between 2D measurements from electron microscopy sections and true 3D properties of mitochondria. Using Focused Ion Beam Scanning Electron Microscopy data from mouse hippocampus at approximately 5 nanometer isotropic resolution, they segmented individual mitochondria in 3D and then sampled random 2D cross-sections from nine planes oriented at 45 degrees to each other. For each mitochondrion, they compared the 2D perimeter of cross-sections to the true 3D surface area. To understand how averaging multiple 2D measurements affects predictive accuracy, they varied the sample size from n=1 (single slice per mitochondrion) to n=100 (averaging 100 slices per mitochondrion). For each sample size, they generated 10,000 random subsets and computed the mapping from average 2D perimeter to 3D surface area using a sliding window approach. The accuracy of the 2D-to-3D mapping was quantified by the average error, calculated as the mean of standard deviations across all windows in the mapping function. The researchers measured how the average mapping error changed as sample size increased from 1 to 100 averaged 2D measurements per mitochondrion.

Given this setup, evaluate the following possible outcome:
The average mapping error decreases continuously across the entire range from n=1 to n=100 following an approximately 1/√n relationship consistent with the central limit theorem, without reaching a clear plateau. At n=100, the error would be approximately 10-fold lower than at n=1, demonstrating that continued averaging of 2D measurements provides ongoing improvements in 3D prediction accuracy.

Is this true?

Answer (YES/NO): NO